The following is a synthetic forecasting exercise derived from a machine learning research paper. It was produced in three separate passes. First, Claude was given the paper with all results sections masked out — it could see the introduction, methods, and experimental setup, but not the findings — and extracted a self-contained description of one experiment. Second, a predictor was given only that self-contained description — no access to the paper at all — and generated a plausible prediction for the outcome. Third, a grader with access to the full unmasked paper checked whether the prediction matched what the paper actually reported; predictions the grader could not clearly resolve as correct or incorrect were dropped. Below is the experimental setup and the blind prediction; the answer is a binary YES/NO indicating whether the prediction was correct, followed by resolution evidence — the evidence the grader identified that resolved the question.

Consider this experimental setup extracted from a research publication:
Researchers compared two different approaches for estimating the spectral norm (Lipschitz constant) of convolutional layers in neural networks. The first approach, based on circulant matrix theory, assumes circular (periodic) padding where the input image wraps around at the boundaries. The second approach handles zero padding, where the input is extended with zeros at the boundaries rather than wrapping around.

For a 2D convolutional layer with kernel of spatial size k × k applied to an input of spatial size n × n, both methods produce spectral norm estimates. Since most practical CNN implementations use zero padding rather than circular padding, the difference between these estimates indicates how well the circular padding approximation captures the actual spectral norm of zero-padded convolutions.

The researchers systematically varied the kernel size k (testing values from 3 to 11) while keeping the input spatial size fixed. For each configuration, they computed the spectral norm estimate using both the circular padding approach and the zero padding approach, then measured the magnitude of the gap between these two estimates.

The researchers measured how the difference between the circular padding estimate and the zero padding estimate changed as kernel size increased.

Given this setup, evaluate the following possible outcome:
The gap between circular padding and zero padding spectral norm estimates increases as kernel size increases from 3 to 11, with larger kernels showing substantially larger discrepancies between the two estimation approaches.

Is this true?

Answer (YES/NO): YES